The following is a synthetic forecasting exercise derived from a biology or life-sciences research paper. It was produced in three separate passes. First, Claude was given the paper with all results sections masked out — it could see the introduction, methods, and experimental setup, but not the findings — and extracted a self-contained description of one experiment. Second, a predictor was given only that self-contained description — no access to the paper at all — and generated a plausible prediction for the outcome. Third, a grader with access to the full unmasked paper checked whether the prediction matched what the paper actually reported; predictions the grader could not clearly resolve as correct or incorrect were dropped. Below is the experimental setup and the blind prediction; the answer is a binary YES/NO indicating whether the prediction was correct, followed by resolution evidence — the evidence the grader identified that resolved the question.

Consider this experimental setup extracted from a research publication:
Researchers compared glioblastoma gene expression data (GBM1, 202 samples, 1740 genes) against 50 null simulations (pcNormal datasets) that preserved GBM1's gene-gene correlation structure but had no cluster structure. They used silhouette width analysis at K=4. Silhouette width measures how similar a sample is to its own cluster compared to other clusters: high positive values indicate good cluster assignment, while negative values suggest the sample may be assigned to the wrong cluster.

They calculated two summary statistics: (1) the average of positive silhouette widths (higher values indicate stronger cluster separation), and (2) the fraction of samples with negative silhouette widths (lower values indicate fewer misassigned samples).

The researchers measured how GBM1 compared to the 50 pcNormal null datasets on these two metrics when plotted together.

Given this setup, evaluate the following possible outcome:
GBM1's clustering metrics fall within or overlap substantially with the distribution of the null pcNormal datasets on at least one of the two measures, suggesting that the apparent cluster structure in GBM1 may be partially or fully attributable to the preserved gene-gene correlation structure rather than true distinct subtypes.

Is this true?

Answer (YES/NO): YES